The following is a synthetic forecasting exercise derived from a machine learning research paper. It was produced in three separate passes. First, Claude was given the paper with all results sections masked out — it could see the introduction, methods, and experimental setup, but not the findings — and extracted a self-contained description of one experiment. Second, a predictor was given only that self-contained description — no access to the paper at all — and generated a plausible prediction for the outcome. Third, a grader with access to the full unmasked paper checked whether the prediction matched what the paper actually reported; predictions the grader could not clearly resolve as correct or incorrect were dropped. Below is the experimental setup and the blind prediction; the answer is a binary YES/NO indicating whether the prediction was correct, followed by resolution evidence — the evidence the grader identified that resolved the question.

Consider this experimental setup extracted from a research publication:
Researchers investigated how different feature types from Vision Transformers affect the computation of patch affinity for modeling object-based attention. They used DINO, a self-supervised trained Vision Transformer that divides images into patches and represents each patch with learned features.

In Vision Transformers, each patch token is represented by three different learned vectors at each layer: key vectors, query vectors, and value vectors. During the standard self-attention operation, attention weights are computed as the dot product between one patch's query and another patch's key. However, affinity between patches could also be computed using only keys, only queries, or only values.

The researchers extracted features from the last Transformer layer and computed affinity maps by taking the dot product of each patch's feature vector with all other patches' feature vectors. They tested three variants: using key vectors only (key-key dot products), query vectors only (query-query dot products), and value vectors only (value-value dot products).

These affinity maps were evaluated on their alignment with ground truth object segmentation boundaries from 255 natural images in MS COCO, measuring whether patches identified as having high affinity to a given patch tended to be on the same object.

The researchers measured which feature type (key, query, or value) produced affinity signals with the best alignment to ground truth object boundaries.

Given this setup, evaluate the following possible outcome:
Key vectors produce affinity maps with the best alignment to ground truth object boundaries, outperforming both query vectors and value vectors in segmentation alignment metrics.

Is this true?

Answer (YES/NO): NO